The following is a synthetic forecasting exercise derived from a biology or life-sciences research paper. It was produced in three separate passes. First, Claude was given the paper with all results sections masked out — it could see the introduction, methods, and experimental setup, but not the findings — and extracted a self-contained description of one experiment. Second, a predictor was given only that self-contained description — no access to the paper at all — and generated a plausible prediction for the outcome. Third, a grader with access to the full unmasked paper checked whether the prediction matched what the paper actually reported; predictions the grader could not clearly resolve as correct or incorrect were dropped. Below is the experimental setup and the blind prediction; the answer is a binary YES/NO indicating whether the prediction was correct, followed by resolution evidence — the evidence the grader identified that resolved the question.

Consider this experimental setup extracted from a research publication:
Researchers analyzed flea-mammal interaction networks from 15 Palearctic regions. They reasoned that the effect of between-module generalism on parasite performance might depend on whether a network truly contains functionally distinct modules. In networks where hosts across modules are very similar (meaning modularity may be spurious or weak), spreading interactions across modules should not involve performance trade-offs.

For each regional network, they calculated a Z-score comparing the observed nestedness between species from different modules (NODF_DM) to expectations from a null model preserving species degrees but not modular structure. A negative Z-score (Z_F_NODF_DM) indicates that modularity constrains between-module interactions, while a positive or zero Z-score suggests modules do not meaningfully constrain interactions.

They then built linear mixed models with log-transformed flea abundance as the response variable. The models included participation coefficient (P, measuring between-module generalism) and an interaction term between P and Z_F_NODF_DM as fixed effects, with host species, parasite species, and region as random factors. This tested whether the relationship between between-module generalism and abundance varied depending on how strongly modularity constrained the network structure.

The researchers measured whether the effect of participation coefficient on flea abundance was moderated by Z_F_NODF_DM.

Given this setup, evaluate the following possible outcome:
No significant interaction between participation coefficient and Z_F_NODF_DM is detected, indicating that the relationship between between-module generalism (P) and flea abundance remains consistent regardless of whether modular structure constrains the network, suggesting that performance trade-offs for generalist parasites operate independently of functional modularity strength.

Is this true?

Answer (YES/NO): NO